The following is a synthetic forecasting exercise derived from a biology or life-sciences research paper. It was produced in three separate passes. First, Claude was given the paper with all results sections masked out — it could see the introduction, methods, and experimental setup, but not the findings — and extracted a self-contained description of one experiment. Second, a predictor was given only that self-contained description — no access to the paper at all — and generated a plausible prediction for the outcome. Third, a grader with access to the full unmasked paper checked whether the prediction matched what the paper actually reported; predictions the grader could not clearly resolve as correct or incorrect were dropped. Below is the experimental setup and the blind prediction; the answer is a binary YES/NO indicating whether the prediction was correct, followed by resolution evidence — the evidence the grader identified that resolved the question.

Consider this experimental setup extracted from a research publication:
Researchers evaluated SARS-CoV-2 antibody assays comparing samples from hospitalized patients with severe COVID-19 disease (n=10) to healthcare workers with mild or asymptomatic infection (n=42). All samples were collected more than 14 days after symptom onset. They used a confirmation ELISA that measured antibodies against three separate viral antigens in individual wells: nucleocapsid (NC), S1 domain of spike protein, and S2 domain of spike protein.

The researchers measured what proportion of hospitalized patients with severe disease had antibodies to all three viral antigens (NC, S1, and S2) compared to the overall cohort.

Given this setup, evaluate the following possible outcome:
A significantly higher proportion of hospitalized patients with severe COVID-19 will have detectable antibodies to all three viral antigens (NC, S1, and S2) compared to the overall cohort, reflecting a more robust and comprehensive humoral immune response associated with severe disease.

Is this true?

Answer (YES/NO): NO